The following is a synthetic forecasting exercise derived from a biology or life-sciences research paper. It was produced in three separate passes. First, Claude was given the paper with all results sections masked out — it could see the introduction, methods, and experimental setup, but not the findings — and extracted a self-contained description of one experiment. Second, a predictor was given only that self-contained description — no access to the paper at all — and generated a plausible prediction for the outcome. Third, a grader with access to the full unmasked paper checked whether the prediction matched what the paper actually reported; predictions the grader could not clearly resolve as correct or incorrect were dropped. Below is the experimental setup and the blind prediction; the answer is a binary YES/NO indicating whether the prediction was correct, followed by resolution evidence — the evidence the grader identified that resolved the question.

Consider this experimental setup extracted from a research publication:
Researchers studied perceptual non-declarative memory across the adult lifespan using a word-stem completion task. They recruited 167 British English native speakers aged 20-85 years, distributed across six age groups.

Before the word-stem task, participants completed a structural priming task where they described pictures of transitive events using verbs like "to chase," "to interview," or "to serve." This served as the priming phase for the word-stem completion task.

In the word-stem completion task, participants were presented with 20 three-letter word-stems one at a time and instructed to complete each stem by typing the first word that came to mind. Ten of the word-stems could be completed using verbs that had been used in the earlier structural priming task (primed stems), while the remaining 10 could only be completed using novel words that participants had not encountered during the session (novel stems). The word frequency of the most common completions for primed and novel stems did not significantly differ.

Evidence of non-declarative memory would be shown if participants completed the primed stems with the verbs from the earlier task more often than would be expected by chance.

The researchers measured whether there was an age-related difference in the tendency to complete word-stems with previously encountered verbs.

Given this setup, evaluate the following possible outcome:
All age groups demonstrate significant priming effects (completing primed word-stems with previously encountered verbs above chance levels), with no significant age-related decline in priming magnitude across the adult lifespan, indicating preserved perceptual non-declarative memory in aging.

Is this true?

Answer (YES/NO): YES